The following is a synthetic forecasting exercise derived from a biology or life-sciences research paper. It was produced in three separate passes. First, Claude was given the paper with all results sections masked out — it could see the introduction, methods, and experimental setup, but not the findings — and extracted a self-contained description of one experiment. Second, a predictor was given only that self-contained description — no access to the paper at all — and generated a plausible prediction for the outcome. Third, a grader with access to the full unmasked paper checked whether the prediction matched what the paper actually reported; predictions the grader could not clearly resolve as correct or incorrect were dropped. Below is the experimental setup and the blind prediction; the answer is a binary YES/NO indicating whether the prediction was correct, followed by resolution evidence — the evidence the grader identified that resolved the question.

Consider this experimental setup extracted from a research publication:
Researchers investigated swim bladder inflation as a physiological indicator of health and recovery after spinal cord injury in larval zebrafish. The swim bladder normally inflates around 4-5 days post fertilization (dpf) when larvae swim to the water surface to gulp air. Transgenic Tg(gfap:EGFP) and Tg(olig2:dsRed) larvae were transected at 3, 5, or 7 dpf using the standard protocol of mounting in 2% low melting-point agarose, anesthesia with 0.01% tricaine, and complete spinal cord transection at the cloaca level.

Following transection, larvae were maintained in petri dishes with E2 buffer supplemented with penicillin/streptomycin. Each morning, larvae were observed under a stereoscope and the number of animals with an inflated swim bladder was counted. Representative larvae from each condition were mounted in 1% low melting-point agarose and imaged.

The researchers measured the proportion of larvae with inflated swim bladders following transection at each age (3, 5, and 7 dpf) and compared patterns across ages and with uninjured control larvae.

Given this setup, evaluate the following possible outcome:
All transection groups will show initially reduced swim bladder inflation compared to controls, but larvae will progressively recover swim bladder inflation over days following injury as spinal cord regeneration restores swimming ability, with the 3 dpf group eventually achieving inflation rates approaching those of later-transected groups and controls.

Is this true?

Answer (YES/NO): NO